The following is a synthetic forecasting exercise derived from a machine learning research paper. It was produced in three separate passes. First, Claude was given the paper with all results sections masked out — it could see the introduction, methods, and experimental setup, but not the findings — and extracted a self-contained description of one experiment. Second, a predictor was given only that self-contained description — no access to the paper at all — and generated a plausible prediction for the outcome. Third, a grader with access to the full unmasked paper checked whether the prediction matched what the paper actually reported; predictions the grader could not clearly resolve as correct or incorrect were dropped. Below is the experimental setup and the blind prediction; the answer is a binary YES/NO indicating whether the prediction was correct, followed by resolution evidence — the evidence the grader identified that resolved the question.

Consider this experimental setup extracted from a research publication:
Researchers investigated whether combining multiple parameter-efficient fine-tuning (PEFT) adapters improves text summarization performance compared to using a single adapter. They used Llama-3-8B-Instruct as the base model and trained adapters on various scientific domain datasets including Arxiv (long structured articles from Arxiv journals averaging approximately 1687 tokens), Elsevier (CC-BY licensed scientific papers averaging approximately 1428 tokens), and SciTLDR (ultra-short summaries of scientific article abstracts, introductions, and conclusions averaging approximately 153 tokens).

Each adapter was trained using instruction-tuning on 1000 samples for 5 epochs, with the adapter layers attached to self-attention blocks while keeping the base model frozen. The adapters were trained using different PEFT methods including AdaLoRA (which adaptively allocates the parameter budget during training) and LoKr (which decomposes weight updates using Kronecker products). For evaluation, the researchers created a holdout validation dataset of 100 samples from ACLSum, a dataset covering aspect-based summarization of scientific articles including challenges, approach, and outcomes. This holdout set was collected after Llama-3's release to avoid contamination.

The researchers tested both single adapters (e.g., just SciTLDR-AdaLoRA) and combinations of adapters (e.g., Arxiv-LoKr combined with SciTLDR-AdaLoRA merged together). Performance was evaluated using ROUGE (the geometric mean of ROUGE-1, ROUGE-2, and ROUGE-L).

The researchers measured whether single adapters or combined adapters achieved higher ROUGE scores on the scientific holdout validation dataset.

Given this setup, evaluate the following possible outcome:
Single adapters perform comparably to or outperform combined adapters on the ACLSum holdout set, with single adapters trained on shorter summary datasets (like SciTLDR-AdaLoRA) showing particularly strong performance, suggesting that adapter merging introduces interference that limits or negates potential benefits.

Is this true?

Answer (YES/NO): YES